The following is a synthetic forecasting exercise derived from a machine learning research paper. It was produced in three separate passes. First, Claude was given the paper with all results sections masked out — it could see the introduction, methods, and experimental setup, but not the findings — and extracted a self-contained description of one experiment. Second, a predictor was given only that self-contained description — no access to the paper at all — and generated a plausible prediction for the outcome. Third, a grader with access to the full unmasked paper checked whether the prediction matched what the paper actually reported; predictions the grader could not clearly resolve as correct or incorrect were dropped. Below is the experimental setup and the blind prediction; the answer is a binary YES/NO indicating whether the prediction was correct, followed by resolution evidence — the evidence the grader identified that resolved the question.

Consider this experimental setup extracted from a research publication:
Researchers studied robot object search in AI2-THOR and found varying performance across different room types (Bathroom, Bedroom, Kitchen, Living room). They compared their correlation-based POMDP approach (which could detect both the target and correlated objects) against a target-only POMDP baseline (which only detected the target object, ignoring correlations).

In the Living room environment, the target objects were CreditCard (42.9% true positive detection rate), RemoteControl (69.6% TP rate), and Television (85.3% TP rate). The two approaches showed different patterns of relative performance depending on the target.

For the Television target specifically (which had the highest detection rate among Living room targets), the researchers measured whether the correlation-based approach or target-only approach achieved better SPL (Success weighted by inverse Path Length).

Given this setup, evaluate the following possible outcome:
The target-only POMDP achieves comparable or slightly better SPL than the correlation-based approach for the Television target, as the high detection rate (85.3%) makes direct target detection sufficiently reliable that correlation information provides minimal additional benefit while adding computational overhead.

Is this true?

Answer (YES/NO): NO